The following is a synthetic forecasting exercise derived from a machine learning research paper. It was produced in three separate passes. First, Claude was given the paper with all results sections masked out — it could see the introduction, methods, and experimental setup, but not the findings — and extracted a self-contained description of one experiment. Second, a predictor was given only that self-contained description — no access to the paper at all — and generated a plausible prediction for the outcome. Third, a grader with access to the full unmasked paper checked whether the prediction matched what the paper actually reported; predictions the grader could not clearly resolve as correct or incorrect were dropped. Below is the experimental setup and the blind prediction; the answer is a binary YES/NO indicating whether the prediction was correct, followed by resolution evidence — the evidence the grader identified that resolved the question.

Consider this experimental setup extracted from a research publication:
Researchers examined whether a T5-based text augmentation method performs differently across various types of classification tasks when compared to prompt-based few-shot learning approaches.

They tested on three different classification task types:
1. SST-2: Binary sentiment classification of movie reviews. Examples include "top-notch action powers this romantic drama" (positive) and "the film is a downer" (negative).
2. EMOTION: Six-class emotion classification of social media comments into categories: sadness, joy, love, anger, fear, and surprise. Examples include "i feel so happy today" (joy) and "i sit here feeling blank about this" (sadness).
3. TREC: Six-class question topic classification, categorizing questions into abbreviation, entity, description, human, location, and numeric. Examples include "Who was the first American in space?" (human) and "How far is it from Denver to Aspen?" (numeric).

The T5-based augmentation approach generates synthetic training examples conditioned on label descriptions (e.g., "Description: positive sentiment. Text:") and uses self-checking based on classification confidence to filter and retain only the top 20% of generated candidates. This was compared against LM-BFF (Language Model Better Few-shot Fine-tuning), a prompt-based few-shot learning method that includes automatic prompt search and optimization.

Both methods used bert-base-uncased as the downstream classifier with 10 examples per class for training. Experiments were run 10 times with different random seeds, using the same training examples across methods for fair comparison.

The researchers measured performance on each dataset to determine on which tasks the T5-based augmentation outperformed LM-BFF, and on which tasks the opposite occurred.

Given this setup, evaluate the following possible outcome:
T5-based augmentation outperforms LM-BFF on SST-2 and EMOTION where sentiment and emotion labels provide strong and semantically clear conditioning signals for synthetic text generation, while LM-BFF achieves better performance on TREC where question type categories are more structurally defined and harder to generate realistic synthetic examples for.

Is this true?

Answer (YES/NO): YES